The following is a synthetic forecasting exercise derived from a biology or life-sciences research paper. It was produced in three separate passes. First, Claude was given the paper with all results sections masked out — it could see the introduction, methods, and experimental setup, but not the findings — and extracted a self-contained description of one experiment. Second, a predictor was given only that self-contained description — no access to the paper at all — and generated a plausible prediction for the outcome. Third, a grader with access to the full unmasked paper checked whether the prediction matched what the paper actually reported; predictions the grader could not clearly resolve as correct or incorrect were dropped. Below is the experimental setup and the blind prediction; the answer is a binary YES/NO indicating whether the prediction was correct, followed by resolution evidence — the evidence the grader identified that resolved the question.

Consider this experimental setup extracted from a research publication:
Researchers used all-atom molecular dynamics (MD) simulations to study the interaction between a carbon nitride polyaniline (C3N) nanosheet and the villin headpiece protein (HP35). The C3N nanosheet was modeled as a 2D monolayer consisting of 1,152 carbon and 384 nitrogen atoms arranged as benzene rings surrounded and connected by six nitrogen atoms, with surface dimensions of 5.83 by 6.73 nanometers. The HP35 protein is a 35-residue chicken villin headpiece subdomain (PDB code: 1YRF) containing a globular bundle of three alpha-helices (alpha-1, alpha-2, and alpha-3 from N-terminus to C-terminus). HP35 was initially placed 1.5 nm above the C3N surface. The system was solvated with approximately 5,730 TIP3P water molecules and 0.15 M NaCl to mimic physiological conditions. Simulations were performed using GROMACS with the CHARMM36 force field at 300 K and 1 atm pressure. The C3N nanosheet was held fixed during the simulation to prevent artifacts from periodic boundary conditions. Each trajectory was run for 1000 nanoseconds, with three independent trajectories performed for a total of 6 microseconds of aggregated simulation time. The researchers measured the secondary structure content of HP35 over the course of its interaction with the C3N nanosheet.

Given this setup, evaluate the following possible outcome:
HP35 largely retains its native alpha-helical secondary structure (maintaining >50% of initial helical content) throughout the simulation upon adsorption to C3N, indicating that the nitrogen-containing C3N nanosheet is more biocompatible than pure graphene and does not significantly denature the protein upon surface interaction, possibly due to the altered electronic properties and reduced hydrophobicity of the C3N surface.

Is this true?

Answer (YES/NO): NO